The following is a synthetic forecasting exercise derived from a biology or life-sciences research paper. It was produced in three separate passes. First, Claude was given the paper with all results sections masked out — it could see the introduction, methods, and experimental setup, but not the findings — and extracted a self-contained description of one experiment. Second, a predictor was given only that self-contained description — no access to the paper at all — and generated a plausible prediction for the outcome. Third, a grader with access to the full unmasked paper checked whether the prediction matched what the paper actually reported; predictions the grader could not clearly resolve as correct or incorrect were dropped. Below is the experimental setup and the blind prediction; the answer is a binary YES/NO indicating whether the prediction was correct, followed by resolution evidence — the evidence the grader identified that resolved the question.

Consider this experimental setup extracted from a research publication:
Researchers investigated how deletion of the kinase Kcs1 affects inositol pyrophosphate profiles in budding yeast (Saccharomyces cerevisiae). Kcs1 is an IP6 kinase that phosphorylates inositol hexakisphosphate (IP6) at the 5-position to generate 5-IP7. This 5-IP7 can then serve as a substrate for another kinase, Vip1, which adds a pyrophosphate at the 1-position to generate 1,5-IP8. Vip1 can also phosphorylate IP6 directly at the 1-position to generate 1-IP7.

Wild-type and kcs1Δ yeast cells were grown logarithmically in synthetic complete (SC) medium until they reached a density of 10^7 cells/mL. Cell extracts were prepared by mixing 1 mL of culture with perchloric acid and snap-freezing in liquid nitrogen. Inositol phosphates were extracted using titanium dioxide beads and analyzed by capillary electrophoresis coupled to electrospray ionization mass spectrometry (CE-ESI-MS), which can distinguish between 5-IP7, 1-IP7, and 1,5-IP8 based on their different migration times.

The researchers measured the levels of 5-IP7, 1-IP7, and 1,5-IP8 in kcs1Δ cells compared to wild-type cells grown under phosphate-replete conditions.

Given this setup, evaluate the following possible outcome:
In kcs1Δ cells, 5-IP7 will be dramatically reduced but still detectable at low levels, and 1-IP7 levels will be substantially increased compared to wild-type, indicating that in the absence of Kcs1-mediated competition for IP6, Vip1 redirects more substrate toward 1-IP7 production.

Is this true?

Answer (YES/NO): NO